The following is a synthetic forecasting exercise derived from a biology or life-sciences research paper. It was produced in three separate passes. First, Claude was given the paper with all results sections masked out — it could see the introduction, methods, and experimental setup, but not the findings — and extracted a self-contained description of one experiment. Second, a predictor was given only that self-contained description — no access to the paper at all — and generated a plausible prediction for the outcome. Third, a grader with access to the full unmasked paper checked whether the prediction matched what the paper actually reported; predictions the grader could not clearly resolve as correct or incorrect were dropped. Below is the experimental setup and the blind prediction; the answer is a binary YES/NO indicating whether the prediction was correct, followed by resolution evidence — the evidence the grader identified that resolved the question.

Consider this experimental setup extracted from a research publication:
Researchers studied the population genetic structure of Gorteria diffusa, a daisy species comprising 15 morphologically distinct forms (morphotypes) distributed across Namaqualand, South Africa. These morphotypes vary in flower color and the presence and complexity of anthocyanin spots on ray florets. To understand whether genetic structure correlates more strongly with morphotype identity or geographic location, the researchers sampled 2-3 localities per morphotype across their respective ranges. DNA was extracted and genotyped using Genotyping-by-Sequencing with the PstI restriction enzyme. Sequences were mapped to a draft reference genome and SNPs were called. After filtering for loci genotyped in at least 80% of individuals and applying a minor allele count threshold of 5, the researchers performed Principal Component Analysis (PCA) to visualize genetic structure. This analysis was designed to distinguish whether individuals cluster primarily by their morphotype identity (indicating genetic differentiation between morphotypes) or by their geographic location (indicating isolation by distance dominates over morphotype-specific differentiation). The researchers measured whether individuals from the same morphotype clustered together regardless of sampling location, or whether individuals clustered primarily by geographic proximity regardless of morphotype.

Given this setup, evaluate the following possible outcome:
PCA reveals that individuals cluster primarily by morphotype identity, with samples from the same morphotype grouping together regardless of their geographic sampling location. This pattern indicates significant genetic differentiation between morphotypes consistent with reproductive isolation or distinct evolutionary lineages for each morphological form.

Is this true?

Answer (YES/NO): YES